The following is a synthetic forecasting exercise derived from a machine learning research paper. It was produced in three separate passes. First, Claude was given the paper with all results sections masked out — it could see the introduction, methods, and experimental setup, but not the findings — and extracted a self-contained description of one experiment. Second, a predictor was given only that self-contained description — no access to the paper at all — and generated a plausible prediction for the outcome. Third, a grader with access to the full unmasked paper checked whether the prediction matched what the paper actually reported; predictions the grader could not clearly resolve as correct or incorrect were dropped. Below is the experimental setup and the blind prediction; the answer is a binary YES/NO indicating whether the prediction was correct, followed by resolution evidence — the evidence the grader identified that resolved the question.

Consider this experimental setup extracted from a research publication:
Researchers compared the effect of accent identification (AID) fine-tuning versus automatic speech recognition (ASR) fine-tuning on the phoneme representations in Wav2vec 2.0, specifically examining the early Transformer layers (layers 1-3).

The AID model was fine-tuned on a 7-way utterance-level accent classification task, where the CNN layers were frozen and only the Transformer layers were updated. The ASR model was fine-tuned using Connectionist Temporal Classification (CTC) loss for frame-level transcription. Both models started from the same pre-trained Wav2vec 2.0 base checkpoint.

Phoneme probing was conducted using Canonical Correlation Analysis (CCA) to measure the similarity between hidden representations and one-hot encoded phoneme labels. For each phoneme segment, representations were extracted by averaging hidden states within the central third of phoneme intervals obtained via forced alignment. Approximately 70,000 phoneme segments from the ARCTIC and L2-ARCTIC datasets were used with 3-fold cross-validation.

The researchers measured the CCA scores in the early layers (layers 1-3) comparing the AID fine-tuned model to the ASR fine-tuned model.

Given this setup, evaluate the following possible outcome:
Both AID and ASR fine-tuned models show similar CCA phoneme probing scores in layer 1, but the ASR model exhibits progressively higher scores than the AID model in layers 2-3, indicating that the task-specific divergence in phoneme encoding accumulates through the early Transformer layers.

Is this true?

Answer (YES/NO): NO